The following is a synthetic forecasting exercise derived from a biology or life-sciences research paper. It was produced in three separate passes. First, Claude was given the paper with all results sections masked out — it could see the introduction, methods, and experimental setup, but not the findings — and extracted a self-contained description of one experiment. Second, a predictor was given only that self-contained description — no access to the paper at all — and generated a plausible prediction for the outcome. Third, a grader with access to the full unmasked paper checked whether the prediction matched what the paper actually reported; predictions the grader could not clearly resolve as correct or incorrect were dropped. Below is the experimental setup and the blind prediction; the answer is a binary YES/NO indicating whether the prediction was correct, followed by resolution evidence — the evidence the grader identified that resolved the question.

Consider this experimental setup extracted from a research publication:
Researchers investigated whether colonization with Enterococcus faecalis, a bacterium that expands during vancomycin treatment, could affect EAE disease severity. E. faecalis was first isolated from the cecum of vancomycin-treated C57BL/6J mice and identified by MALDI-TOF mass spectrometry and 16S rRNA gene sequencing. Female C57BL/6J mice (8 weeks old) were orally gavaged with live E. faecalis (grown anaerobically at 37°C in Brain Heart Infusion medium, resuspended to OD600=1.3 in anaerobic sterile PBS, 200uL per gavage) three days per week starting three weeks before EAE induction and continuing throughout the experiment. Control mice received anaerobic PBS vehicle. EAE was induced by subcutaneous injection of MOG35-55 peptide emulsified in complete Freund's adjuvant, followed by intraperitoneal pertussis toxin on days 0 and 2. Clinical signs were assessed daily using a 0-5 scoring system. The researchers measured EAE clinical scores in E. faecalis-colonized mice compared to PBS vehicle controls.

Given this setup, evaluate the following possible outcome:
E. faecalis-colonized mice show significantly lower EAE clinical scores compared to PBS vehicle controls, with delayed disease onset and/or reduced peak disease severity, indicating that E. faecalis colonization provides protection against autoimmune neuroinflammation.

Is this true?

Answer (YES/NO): NO